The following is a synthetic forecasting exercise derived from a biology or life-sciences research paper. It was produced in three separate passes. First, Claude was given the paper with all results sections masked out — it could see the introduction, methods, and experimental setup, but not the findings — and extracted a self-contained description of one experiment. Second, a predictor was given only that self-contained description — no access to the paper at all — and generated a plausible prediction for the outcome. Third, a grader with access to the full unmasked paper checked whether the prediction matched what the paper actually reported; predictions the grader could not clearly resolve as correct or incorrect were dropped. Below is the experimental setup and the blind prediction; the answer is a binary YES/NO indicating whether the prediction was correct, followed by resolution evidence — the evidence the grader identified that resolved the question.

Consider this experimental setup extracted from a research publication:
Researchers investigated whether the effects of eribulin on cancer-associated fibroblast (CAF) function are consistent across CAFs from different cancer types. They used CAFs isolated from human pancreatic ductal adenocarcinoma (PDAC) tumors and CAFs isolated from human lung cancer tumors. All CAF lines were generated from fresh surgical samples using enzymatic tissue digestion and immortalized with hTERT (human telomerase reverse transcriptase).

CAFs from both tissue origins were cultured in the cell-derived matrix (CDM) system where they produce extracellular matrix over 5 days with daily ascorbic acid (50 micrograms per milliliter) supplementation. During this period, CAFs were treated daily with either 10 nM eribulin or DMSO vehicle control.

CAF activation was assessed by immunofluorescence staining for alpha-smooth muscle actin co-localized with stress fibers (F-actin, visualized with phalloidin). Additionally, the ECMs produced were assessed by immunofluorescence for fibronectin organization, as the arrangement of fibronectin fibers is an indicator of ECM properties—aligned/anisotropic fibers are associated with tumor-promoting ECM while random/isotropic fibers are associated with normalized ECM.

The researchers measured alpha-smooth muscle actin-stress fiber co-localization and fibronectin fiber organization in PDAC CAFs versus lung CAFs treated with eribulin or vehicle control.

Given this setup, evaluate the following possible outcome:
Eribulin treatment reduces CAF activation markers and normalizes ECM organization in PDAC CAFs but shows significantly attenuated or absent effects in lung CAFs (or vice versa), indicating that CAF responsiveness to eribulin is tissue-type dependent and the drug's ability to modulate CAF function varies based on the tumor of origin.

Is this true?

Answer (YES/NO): NO